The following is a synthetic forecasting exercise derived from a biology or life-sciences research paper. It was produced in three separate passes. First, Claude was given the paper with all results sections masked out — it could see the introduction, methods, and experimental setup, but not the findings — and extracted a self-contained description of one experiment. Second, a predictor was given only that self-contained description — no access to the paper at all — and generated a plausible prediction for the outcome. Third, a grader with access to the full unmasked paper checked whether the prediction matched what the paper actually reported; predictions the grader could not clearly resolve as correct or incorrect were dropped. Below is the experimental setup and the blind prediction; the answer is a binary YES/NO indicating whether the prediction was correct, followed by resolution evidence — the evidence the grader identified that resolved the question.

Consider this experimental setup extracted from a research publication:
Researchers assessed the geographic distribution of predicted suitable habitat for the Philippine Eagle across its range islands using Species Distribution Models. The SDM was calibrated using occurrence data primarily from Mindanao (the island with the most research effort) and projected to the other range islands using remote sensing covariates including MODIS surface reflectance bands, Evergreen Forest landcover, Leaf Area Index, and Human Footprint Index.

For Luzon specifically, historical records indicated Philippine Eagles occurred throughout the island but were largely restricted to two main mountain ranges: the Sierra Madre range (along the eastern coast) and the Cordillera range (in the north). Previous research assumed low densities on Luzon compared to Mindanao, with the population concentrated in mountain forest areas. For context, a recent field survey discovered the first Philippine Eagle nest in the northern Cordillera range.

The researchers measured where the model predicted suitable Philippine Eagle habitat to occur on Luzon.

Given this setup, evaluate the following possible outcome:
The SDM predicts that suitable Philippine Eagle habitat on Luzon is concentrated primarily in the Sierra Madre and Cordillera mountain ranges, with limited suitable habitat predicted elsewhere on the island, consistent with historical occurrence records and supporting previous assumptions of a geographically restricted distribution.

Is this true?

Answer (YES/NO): YES